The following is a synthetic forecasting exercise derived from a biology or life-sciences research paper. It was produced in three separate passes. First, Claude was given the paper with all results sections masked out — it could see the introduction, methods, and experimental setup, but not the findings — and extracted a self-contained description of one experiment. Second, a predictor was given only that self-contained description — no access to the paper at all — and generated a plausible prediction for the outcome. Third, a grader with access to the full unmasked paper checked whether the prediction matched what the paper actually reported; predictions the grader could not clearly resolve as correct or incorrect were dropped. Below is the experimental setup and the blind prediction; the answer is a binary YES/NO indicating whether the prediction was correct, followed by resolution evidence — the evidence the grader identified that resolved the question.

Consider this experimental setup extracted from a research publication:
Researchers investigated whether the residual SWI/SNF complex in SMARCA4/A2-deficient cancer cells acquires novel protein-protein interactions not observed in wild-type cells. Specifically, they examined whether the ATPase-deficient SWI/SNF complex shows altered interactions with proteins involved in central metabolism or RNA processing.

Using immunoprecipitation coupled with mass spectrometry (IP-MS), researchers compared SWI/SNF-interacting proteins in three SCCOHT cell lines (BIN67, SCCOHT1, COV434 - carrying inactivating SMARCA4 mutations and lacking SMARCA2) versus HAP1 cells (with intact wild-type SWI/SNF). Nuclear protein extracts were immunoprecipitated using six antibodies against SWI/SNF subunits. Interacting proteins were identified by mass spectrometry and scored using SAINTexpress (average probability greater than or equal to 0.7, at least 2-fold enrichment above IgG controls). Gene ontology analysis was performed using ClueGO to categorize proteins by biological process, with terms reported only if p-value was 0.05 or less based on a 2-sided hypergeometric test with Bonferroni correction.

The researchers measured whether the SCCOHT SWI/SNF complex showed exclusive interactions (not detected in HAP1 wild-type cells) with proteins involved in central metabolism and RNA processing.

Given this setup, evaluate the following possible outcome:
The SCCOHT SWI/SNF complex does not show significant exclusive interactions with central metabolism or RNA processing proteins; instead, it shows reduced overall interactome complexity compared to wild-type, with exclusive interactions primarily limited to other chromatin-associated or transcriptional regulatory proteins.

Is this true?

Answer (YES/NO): NO